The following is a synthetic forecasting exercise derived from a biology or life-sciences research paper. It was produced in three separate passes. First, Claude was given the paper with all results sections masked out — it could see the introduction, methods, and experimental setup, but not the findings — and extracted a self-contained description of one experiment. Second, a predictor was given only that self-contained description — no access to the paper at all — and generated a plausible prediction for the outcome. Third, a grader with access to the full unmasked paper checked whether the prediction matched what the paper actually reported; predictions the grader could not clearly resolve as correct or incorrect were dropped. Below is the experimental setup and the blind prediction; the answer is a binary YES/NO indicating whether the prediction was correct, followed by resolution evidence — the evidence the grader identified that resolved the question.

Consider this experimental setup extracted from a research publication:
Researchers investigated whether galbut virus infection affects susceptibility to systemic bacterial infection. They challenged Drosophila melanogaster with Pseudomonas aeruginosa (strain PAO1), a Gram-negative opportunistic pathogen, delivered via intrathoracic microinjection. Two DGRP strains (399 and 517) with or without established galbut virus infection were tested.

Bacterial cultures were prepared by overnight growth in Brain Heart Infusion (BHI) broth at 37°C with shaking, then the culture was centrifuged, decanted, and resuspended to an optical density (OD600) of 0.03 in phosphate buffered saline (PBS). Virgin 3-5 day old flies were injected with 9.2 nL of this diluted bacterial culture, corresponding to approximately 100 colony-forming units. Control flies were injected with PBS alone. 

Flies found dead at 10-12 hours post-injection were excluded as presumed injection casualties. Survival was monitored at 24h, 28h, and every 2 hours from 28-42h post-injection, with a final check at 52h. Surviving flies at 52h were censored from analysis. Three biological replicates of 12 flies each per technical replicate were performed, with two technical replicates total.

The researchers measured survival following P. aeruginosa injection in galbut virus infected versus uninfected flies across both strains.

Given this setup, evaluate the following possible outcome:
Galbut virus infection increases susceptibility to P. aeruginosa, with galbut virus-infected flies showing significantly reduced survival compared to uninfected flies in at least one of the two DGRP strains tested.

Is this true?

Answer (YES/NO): NO